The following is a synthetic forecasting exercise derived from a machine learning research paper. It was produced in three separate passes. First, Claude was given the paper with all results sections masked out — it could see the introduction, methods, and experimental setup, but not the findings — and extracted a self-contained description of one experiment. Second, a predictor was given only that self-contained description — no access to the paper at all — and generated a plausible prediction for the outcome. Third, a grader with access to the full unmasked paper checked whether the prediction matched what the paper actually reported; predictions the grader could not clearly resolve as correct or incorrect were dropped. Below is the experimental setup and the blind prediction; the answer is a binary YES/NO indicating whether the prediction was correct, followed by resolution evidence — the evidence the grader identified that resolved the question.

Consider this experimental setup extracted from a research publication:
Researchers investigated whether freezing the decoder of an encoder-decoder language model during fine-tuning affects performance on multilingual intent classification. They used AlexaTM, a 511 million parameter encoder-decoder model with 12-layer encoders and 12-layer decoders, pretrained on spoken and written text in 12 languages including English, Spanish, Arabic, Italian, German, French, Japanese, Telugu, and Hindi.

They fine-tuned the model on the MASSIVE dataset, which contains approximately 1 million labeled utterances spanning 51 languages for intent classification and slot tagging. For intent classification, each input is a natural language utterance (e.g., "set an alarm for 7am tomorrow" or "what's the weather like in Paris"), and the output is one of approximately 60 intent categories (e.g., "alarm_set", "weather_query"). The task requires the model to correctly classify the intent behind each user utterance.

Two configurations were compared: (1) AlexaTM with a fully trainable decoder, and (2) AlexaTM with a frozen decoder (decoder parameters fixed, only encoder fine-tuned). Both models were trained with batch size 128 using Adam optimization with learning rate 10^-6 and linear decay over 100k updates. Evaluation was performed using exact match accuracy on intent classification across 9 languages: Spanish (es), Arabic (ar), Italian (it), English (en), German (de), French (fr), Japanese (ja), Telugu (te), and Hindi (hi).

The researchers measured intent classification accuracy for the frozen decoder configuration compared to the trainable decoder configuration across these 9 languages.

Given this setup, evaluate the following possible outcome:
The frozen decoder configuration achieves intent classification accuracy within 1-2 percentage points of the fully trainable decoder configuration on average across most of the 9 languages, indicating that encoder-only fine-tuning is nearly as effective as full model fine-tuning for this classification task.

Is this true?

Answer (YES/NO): NO